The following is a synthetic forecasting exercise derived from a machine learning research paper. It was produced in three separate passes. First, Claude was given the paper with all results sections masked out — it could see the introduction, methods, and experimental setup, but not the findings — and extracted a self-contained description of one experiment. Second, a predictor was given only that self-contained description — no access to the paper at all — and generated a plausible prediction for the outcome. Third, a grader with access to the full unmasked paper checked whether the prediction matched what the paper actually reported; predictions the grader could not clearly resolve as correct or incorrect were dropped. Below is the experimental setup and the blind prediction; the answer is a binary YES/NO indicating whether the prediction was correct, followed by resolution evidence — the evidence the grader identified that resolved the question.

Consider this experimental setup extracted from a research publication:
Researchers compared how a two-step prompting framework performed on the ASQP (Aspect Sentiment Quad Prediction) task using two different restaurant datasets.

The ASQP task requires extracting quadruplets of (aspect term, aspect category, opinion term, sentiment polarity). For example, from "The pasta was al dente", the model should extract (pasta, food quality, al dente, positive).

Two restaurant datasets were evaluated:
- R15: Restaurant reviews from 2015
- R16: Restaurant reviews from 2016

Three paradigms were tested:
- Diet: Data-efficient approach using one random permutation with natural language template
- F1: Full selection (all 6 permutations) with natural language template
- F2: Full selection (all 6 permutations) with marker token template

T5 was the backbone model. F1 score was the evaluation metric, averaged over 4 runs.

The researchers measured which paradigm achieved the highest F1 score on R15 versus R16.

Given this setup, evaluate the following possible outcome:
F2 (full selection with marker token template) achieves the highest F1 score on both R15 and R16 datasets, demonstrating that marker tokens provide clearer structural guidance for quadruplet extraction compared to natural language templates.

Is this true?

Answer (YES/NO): NO